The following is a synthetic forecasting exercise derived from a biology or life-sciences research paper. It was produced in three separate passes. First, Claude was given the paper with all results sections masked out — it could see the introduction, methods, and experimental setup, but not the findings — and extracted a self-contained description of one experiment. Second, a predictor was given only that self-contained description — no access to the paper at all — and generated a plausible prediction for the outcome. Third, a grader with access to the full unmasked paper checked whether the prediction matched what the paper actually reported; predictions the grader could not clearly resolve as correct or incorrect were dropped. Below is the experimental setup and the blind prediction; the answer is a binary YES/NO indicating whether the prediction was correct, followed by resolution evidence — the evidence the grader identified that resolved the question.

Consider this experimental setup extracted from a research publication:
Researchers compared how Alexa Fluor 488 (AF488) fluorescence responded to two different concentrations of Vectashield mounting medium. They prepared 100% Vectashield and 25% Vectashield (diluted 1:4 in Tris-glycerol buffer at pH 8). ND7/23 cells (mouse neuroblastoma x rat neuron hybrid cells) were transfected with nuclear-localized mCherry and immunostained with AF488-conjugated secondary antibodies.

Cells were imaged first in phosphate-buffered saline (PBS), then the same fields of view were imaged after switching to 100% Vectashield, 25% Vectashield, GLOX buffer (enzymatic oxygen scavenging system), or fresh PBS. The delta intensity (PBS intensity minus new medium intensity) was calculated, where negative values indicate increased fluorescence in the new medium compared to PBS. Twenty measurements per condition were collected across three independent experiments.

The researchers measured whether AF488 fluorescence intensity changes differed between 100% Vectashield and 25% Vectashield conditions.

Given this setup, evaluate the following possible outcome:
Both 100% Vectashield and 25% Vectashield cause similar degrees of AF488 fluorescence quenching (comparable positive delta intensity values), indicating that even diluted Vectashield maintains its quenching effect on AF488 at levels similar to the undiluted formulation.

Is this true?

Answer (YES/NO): NO